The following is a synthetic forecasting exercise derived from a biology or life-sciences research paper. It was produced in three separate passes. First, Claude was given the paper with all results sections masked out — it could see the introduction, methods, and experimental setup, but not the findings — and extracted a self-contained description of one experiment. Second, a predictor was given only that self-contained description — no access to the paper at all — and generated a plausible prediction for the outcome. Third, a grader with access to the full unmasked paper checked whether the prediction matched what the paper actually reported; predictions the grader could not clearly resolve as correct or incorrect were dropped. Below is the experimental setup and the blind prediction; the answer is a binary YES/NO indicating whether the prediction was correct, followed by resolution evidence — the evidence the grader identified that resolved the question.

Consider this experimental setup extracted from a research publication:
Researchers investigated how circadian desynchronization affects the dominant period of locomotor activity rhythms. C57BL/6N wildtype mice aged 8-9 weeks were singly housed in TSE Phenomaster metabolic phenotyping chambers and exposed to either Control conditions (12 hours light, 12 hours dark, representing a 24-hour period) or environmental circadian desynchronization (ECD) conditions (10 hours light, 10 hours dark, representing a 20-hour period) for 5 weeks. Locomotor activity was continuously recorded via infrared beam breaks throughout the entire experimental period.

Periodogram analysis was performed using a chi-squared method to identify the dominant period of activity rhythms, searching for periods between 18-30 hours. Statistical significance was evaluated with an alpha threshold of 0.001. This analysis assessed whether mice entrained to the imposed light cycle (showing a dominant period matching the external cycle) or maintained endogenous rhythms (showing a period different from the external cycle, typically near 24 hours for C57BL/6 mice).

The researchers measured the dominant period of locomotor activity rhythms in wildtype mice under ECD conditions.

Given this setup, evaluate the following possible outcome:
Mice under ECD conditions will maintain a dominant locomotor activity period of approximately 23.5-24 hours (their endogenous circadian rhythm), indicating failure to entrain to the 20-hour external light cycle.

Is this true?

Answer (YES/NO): NO